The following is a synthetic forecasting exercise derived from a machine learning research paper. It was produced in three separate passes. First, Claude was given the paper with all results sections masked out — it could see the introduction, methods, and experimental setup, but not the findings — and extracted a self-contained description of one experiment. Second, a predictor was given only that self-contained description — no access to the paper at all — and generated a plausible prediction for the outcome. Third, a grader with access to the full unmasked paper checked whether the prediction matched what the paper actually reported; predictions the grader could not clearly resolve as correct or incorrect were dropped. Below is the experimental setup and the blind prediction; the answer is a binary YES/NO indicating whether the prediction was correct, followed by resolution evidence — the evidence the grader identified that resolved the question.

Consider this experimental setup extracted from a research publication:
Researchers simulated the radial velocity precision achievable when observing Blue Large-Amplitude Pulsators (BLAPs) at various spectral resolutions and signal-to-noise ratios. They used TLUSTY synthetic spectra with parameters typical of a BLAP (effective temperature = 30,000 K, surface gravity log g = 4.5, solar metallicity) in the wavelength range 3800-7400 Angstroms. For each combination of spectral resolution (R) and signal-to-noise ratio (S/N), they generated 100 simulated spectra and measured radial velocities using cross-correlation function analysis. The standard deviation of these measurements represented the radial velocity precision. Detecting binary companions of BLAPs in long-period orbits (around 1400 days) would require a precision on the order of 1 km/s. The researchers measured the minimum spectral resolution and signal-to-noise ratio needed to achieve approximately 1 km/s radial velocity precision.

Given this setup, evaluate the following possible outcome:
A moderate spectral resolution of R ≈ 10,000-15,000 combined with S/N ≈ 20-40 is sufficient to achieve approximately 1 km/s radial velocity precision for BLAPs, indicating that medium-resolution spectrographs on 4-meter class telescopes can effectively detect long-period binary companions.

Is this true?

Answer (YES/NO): NO